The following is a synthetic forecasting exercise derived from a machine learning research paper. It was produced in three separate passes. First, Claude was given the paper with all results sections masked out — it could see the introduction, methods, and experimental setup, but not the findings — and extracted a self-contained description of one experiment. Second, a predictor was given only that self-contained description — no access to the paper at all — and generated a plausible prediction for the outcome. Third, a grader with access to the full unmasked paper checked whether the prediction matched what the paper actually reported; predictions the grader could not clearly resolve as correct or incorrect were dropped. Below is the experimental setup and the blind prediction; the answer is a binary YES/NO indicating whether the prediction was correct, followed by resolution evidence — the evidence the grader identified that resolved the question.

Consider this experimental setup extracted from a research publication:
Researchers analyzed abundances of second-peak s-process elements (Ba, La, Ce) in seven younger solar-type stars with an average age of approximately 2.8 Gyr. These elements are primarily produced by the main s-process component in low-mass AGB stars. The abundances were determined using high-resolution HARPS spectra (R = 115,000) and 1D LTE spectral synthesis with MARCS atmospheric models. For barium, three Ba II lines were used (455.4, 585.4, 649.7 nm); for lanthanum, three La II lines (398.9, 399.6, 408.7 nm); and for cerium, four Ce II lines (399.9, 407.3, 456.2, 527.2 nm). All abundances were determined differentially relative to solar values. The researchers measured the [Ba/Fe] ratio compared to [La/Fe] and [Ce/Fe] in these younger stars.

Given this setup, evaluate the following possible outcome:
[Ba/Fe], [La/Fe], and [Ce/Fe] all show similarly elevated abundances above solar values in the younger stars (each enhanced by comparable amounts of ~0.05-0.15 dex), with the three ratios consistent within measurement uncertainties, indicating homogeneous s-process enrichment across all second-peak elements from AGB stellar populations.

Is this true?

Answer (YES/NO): NO